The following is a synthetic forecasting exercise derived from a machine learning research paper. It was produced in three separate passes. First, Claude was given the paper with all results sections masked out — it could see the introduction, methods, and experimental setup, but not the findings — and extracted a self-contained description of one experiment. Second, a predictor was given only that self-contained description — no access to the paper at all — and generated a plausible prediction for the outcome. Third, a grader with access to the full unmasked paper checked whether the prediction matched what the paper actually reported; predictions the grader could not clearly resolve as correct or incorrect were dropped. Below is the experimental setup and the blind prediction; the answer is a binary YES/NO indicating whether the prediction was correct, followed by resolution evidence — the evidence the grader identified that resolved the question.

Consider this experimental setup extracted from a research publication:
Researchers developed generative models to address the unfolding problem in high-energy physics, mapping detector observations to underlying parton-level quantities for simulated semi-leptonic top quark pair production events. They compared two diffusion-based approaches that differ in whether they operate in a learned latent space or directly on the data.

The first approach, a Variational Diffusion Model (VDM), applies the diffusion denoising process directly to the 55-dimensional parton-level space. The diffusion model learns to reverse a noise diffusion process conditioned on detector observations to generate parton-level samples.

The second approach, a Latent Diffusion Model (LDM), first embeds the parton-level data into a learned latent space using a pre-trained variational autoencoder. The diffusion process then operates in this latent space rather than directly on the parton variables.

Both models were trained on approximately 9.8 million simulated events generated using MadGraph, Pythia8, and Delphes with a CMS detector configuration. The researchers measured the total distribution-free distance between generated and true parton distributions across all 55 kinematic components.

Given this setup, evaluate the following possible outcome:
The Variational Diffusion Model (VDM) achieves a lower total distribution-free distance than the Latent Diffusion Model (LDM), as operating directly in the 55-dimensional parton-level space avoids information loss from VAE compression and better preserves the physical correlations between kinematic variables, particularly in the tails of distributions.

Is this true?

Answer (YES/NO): NO